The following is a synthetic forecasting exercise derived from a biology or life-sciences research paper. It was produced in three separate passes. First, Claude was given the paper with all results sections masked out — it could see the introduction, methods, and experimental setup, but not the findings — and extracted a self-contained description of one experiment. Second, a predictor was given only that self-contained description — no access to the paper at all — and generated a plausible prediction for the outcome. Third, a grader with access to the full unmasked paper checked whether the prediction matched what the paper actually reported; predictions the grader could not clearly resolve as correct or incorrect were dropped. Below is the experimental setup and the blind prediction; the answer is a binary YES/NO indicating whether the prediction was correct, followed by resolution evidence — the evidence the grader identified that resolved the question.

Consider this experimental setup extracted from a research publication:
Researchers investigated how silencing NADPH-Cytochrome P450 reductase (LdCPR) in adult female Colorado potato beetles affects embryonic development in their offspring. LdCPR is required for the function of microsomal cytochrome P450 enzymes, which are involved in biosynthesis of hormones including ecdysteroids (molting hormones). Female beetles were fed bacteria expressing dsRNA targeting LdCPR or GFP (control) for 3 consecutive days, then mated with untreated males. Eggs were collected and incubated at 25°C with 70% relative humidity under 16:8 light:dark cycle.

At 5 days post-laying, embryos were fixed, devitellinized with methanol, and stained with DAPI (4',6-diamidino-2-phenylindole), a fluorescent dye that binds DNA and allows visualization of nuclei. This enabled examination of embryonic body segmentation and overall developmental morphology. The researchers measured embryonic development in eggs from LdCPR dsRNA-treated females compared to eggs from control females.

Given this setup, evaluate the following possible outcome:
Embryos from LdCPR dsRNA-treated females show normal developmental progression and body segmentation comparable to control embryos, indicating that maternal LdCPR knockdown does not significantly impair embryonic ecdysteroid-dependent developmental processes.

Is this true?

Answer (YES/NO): NO